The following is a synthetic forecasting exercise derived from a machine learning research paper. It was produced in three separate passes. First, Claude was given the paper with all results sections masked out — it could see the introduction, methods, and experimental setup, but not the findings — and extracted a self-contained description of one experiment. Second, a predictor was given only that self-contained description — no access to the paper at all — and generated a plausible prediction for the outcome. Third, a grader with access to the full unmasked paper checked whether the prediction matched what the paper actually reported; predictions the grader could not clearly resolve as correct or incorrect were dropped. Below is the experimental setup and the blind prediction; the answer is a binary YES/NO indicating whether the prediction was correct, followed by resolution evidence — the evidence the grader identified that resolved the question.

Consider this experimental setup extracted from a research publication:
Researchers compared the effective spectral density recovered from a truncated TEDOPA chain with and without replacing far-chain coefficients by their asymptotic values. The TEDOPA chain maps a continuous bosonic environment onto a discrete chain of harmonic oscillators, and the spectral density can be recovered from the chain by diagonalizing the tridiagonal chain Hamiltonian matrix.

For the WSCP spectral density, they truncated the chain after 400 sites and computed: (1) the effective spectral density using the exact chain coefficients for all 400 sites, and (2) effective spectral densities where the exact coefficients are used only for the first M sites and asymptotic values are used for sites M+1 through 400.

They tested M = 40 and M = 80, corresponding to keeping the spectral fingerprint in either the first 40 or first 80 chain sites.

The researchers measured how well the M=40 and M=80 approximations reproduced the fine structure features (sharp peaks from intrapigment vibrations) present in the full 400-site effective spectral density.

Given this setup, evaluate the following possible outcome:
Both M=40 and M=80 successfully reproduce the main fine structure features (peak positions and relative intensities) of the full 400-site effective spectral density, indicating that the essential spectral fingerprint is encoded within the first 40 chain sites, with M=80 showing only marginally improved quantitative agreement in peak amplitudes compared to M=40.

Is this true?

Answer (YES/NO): NO